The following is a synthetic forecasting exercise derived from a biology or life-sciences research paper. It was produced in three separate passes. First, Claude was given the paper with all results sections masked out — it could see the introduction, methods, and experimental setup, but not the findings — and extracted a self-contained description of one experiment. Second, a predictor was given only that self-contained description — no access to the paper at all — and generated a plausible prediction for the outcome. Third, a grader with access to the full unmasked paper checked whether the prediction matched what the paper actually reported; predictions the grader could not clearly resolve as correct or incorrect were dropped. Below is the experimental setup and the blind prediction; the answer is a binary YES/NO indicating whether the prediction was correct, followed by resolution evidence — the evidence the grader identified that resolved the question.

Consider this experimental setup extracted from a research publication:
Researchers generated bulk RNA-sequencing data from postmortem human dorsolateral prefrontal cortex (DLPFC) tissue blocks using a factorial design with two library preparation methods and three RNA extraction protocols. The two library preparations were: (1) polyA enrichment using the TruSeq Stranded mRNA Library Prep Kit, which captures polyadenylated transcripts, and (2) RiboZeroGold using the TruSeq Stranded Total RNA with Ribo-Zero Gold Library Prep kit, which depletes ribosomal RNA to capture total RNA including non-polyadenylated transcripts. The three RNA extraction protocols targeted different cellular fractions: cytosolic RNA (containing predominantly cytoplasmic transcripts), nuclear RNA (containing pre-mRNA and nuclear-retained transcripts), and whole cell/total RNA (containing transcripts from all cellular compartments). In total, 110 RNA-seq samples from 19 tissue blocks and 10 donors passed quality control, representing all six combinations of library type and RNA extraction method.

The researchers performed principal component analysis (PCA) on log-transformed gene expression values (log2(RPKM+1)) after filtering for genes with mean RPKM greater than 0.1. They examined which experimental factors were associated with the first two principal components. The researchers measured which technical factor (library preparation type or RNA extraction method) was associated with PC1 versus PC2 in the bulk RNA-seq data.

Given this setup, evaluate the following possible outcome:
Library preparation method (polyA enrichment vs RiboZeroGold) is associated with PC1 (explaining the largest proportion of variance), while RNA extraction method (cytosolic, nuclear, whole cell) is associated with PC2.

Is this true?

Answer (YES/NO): YES